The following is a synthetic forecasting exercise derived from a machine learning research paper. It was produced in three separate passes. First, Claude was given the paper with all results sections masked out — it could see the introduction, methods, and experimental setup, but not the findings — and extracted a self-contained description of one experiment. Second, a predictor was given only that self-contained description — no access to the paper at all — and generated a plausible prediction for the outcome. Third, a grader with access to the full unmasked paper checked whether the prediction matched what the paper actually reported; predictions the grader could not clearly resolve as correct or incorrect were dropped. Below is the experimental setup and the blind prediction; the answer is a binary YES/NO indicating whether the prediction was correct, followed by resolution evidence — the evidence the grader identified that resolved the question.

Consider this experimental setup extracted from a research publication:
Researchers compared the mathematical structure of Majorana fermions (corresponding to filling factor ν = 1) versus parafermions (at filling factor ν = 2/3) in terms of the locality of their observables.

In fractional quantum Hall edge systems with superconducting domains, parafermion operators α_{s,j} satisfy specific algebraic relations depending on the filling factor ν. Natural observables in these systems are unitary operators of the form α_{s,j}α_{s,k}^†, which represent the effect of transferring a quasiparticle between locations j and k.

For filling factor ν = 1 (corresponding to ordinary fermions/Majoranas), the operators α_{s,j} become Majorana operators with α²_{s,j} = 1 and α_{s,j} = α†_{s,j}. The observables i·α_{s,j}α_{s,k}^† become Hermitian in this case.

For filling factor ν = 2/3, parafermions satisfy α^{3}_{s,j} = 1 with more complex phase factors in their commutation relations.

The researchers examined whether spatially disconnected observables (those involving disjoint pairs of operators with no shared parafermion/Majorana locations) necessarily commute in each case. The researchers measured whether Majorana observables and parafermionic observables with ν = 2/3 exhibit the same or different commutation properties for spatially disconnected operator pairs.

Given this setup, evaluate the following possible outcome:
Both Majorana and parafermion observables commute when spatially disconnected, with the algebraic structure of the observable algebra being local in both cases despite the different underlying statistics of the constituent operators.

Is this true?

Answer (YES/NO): NO